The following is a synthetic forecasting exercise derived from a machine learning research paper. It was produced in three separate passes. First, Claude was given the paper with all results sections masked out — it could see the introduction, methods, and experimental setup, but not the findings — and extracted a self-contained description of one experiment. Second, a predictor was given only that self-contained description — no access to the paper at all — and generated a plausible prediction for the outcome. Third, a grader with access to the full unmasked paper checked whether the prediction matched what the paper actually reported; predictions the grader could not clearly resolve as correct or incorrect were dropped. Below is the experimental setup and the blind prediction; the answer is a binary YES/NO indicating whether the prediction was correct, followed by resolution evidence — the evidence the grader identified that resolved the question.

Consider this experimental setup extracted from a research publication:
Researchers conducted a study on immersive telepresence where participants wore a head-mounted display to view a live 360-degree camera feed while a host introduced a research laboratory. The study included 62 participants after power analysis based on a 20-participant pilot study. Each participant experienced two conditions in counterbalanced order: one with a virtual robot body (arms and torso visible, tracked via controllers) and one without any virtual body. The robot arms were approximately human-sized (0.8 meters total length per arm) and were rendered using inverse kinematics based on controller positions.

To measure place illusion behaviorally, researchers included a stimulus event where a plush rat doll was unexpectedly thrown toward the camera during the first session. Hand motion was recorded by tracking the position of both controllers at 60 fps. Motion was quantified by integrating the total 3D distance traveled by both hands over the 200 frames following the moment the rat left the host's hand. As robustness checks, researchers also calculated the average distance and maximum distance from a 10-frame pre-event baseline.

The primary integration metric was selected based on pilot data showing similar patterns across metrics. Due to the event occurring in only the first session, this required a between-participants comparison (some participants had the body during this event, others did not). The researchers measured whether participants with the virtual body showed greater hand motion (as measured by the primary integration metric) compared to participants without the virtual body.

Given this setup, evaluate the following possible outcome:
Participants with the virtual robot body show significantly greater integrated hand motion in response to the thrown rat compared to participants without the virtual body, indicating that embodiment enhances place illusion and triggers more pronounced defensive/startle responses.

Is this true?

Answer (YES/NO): NO